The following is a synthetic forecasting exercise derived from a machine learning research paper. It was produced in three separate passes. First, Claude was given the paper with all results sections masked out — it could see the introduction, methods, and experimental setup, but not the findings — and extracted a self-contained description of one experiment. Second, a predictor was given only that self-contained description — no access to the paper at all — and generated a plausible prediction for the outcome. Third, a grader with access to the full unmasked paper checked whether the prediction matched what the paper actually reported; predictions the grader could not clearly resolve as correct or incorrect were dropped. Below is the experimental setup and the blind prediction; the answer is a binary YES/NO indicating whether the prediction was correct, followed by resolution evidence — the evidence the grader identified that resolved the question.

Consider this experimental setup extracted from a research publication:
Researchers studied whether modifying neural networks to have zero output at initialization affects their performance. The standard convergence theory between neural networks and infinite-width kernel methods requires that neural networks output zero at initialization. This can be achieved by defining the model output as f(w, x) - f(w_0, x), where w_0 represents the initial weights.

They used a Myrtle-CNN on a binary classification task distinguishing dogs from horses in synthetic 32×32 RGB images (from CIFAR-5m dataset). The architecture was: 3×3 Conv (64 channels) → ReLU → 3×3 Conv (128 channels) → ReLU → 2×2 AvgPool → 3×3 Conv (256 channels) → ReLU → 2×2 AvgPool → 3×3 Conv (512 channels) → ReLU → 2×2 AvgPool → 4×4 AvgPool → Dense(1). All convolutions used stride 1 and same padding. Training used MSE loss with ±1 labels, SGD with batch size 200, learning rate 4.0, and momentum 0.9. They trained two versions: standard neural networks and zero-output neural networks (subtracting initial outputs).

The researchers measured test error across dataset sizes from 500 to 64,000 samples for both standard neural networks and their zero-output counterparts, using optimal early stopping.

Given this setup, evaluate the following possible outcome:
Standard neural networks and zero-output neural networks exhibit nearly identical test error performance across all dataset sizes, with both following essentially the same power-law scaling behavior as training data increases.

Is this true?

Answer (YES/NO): YES